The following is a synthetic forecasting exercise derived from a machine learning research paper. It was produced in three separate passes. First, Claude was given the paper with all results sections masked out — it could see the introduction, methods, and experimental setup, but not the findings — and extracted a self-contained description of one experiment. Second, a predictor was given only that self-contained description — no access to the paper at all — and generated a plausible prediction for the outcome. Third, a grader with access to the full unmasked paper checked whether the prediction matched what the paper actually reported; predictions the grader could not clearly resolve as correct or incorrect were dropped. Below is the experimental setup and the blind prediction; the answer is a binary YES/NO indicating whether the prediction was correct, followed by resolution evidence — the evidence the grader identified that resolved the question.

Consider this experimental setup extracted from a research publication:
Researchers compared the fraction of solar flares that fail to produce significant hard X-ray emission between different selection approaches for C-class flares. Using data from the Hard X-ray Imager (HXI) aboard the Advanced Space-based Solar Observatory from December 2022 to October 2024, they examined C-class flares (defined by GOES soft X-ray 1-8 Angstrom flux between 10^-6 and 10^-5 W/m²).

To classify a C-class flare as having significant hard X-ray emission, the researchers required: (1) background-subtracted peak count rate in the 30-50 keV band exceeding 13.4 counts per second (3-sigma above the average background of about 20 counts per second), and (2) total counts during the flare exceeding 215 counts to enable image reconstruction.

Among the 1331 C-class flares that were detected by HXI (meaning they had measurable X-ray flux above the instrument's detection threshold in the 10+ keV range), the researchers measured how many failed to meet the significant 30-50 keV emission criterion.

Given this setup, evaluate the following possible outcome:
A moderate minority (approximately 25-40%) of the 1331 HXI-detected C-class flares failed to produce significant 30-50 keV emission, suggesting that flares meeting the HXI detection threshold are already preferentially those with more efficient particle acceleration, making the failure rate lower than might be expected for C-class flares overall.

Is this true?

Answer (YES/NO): NO